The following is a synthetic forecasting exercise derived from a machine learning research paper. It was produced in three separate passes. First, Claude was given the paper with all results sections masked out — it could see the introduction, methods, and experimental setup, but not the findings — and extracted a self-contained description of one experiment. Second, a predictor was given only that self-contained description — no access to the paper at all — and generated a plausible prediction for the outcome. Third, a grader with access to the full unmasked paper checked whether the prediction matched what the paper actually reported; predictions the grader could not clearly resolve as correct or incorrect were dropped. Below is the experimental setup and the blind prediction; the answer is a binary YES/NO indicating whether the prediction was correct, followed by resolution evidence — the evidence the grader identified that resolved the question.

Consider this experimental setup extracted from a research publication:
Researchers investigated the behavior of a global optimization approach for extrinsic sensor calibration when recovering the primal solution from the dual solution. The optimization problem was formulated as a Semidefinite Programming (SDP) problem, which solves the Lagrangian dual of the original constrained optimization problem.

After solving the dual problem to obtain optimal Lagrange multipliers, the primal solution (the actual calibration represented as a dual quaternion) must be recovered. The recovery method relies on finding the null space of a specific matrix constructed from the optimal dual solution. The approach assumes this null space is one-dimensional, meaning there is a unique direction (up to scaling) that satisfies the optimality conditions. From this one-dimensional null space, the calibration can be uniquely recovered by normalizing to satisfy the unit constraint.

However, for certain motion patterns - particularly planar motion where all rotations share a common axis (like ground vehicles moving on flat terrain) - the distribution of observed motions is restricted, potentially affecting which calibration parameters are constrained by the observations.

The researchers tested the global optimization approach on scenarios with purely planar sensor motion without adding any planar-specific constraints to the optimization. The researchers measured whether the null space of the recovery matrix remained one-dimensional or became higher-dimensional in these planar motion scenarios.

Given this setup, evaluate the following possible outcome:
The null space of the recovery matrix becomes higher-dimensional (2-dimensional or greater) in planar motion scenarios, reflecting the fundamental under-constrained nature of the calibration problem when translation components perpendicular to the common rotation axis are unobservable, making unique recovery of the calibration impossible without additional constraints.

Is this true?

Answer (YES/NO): NO